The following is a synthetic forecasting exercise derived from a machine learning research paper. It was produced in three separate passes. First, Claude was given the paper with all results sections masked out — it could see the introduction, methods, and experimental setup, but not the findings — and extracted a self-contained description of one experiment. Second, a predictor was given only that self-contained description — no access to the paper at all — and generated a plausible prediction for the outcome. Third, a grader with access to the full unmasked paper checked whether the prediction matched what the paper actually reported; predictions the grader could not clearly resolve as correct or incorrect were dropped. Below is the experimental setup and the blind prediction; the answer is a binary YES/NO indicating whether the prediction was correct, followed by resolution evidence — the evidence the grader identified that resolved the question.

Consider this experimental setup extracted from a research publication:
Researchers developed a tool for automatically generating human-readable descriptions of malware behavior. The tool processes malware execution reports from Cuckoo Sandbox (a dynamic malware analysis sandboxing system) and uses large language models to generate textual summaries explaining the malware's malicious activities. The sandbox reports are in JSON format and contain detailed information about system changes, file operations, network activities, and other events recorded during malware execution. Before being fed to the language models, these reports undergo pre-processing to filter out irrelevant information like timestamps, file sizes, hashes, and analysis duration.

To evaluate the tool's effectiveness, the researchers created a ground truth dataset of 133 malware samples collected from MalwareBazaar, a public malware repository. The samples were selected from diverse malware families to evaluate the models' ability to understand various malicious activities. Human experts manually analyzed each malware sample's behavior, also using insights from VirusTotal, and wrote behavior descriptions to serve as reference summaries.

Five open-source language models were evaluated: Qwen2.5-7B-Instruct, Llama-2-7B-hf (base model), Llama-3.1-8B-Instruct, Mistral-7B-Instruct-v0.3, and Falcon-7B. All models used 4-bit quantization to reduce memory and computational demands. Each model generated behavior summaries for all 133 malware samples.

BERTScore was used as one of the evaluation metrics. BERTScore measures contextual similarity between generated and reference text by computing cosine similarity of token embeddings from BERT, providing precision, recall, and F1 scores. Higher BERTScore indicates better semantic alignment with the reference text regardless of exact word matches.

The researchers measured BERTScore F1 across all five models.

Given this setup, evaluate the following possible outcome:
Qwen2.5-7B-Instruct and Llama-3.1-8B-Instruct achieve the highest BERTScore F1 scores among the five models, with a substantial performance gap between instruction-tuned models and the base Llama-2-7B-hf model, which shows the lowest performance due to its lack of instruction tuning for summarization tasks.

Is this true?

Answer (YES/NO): NO